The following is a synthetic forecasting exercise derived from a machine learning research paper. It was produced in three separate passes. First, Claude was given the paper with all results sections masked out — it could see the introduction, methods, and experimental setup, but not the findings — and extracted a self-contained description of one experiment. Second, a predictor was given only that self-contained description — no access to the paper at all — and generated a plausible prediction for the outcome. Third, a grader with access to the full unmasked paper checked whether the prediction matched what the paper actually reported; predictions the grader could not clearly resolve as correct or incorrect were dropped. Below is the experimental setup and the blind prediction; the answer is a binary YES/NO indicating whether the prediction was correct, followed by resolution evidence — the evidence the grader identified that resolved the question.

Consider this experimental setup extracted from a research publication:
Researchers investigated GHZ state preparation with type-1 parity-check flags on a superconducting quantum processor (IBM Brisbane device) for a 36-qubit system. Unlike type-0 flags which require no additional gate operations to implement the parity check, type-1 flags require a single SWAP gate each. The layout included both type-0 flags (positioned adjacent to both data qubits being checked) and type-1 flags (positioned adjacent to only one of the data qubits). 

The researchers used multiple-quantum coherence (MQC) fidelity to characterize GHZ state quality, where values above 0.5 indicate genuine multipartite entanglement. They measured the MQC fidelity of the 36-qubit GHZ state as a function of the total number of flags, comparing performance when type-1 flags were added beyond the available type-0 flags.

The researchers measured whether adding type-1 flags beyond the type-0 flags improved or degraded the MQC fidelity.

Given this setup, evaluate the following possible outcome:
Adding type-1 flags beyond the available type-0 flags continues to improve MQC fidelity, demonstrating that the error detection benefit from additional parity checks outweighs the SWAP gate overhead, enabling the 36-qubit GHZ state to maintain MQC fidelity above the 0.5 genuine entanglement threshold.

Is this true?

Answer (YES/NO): NO